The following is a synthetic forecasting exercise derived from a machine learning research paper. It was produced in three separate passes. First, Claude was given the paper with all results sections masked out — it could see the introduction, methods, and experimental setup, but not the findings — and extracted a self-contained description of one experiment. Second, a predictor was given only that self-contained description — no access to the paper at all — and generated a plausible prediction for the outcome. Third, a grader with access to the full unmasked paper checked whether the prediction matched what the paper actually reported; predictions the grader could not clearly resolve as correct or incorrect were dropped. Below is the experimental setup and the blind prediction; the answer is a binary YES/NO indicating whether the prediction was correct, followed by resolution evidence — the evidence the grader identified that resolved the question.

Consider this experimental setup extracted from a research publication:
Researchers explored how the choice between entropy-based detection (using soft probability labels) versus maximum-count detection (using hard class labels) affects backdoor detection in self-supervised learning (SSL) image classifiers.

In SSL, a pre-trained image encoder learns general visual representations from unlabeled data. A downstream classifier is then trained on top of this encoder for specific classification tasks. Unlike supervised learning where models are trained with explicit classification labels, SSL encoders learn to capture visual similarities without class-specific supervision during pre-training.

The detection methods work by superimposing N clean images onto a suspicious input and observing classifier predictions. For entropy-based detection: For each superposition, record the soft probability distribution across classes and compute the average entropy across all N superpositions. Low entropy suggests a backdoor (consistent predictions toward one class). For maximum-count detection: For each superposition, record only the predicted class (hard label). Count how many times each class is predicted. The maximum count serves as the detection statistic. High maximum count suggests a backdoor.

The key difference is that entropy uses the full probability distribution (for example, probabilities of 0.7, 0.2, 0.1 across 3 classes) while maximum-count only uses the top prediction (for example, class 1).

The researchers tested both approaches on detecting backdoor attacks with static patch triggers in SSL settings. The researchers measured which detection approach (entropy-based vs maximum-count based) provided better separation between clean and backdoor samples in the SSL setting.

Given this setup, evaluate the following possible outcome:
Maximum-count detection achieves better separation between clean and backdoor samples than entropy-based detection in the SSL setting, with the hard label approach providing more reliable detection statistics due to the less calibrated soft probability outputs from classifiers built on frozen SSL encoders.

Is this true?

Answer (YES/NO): YES